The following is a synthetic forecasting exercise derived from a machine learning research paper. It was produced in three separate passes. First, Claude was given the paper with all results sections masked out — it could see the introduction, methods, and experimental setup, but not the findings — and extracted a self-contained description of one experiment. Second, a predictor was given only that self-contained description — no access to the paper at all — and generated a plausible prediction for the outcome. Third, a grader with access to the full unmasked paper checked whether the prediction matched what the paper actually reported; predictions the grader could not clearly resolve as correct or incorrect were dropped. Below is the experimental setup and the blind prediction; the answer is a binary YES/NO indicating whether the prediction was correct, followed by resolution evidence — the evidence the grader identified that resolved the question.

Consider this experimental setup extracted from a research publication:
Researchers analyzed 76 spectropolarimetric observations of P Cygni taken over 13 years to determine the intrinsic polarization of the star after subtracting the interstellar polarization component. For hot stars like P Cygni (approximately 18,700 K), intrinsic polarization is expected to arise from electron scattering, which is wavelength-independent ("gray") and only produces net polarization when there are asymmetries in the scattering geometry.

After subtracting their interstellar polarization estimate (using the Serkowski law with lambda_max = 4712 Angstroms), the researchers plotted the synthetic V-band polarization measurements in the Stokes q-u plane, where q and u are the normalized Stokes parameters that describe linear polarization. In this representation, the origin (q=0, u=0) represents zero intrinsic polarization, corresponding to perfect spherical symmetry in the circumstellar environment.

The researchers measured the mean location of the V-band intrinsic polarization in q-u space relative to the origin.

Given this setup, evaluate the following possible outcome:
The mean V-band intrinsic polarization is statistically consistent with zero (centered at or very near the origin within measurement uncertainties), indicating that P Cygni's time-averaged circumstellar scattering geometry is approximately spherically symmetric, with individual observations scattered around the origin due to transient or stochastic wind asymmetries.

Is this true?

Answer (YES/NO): NO